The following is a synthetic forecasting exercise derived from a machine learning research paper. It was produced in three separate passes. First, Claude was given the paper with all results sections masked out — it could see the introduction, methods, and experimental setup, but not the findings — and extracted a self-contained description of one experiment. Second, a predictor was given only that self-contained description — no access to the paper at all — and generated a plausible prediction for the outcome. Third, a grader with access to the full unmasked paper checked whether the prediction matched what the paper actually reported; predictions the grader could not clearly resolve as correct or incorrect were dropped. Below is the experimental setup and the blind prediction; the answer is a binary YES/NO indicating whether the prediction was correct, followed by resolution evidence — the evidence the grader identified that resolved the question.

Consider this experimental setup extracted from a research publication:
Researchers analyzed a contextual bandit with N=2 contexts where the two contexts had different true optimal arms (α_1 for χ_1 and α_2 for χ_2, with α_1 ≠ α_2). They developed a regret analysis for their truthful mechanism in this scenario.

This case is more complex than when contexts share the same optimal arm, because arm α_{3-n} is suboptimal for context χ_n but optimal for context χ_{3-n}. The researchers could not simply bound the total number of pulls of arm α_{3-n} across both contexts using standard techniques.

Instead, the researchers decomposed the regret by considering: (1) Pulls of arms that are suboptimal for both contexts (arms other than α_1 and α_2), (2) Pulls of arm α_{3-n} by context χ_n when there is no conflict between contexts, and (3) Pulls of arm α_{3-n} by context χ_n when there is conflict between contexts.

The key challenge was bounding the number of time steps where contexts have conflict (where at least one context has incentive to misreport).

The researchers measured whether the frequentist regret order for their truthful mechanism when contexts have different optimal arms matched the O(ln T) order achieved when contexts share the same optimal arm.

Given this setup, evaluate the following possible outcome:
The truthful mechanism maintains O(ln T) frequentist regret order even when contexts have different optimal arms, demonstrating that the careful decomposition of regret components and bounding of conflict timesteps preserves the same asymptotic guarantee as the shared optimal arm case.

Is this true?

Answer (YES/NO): YES